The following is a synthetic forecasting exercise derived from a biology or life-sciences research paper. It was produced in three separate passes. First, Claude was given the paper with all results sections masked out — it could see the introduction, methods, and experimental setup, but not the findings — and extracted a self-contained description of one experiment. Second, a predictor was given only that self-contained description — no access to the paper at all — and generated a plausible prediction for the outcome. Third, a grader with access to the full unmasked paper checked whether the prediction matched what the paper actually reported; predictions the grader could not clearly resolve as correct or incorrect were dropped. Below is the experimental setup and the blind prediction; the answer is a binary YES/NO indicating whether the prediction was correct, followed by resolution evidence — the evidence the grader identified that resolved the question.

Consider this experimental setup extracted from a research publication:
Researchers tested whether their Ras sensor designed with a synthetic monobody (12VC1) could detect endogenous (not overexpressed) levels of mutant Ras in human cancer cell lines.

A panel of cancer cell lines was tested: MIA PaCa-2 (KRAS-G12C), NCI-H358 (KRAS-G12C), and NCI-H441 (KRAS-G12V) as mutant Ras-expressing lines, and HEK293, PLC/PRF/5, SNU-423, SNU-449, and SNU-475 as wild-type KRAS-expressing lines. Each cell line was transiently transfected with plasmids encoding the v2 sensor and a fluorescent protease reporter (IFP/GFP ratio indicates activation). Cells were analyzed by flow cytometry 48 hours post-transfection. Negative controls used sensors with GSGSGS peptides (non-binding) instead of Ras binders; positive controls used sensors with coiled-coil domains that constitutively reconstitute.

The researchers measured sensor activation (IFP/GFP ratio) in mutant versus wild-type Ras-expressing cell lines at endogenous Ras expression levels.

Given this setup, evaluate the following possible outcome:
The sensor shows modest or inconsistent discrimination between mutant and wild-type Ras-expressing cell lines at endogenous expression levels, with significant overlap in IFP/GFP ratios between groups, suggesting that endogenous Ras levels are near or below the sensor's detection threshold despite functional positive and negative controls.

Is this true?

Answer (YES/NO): NO